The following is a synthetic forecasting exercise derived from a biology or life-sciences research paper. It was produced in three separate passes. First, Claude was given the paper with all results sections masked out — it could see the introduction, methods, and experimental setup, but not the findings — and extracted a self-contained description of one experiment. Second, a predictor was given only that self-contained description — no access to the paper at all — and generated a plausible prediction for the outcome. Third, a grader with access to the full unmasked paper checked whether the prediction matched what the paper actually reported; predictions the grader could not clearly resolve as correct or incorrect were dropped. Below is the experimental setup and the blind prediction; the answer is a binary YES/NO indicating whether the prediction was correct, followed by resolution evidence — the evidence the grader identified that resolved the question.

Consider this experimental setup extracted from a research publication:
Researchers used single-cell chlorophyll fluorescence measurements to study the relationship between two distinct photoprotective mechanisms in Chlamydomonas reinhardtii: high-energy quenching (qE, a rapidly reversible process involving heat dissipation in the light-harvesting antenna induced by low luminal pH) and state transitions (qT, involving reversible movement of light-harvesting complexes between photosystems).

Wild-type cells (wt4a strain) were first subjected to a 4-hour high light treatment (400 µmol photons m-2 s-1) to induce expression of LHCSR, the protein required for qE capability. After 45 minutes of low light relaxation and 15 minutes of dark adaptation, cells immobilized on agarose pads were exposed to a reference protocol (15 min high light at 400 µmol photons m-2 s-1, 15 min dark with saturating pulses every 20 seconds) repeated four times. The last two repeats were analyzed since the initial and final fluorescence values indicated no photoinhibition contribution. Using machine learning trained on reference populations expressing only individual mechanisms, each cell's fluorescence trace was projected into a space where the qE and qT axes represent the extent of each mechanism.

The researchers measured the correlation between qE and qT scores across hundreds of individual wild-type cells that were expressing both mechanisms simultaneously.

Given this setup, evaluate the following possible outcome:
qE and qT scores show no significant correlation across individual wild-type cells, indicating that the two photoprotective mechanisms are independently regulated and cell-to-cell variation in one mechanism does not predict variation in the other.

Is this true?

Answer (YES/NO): NO